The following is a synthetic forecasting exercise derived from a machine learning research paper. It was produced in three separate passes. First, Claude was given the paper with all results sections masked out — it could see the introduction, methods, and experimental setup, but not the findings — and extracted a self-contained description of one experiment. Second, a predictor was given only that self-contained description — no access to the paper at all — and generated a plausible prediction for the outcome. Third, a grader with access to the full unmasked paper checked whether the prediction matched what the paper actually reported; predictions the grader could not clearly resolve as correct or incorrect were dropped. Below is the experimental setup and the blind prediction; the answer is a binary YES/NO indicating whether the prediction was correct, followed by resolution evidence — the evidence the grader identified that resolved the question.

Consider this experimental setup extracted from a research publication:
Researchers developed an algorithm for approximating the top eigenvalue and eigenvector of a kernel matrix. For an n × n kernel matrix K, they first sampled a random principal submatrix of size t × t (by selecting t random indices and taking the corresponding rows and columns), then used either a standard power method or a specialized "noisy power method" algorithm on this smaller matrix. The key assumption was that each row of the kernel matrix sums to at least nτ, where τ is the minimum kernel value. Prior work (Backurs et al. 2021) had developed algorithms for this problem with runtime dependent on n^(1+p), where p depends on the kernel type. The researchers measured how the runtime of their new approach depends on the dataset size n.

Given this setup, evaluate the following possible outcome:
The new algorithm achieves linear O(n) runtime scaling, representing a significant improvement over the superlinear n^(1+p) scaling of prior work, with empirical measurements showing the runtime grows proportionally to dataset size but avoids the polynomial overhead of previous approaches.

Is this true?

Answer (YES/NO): NO